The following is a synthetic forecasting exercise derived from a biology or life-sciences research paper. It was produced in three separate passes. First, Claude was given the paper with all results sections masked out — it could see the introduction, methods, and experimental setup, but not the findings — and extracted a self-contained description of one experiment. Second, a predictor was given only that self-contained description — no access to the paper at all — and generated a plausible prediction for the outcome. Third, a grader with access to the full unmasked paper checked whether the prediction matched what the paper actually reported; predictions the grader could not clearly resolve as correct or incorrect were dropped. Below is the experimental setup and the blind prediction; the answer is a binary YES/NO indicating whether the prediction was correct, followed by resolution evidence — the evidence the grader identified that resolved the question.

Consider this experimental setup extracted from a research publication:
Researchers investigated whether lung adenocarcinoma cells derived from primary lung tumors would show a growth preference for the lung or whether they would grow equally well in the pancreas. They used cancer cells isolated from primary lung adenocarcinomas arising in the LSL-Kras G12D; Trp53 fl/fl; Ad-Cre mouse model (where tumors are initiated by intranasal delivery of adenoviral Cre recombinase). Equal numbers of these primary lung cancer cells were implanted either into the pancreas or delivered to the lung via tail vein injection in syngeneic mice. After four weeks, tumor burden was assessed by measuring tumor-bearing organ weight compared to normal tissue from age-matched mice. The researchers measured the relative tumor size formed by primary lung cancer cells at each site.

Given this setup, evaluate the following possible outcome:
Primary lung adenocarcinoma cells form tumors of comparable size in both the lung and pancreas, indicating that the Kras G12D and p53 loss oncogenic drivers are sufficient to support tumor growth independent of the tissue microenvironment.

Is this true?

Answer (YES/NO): NO